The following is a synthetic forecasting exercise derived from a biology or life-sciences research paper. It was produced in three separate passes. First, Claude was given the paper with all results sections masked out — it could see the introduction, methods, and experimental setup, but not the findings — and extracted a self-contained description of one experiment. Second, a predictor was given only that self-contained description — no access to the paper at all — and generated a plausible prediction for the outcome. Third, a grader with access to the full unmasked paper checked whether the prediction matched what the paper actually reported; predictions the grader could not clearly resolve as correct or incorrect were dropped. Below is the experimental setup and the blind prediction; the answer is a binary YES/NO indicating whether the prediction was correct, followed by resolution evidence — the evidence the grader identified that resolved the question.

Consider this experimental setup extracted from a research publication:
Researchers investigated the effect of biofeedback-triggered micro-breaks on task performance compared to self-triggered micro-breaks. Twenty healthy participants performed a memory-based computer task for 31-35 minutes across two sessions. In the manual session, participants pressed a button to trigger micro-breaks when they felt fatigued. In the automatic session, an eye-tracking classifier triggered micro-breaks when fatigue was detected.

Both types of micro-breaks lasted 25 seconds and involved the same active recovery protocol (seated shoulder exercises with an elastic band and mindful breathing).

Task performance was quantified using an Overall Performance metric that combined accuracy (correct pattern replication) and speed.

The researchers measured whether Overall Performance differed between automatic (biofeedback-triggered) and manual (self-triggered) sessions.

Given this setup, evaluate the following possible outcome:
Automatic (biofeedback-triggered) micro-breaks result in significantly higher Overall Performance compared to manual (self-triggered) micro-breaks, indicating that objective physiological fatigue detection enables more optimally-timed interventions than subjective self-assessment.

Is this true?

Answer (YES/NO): NO